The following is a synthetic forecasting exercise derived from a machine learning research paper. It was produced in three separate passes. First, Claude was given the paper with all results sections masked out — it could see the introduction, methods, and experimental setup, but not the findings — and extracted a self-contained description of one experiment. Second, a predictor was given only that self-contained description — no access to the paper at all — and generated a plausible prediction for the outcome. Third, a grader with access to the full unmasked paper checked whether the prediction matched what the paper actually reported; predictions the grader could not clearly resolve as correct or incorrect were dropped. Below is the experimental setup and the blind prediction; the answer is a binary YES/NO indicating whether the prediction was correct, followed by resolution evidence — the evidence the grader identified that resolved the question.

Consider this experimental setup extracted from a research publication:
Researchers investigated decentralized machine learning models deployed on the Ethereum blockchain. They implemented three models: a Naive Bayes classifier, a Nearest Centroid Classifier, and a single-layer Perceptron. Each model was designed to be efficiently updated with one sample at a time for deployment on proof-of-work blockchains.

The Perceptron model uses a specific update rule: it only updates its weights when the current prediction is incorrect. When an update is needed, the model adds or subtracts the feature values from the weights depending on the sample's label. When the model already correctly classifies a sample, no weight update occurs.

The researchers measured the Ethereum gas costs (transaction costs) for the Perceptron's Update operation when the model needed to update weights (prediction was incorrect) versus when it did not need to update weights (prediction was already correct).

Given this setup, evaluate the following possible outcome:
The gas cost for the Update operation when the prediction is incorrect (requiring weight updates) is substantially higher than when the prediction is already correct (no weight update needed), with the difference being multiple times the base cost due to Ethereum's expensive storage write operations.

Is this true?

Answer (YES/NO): NO